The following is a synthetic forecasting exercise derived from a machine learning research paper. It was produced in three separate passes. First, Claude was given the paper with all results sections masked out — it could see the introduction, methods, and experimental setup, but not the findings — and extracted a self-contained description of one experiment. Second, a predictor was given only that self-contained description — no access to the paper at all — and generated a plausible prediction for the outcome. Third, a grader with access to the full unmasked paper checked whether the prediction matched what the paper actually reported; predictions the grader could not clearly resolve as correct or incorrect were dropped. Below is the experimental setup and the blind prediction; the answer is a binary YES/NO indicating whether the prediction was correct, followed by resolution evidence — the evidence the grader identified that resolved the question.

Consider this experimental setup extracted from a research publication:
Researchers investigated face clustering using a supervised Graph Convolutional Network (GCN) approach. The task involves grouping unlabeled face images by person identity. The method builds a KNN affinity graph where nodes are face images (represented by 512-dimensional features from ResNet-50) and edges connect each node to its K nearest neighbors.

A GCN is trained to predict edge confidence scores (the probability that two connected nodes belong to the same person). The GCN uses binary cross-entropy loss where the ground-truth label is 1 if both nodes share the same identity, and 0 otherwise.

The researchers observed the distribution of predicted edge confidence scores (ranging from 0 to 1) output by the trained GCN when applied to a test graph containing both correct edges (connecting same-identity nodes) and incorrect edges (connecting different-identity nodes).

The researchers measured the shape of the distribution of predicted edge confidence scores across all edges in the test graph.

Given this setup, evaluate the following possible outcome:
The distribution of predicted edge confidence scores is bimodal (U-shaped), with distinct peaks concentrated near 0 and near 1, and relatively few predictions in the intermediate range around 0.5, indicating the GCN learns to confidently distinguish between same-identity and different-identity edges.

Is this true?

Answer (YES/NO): YES